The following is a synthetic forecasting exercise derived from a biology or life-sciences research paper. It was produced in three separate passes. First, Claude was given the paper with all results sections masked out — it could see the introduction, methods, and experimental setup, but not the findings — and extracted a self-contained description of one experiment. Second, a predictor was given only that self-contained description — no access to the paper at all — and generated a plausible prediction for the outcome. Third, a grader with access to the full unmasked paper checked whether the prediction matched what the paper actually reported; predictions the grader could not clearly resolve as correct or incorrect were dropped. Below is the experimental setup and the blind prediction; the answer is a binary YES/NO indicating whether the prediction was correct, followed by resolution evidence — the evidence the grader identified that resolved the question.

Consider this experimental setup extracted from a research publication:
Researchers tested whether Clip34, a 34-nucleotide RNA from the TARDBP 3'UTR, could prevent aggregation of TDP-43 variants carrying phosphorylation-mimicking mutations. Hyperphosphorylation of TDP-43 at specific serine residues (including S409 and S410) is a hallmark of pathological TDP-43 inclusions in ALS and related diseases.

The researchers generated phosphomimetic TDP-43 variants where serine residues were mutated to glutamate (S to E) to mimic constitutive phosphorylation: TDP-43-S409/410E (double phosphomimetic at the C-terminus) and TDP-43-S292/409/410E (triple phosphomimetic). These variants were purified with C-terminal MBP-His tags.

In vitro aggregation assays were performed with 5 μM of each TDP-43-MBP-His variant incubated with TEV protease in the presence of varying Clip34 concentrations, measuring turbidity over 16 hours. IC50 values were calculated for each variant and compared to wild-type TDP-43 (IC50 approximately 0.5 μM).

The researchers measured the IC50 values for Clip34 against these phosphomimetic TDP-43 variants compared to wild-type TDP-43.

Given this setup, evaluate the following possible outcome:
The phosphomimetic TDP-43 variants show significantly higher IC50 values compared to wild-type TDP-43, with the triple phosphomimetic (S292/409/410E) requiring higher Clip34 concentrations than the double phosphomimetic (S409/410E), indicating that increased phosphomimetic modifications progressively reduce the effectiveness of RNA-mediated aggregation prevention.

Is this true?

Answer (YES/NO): NO